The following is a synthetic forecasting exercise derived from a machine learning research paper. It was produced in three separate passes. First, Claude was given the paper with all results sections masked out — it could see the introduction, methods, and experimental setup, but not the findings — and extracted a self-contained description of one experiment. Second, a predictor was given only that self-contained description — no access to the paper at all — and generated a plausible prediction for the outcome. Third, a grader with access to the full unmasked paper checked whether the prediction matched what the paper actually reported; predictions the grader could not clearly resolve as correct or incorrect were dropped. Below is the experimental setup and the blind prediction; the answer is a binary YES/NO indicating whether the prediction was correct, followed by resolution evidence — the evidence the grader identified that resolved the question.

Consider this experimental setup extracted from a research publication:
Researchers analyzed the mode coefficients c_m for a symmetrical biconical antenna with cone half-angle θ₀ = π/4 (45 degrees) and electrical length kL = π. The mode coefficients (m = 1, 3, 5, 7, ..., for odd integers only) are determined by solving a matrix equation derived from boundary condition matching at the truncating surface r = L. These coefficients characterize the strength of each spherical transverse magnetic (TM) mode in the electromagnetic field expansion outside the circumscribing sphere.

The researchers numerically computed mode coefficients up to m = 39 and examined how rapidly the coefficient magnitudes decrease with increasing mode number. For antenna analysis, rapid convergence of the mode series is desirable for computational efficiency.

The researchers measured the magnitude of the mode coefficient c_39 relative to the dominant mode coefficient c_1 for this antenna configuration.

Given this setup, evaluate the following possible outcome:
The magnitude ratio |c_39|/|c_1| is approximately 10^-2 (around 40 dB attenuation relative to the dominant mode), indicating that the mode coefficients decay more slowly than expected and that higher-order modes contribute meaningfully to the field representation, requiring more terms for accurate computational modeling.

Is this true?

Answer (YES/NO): NO